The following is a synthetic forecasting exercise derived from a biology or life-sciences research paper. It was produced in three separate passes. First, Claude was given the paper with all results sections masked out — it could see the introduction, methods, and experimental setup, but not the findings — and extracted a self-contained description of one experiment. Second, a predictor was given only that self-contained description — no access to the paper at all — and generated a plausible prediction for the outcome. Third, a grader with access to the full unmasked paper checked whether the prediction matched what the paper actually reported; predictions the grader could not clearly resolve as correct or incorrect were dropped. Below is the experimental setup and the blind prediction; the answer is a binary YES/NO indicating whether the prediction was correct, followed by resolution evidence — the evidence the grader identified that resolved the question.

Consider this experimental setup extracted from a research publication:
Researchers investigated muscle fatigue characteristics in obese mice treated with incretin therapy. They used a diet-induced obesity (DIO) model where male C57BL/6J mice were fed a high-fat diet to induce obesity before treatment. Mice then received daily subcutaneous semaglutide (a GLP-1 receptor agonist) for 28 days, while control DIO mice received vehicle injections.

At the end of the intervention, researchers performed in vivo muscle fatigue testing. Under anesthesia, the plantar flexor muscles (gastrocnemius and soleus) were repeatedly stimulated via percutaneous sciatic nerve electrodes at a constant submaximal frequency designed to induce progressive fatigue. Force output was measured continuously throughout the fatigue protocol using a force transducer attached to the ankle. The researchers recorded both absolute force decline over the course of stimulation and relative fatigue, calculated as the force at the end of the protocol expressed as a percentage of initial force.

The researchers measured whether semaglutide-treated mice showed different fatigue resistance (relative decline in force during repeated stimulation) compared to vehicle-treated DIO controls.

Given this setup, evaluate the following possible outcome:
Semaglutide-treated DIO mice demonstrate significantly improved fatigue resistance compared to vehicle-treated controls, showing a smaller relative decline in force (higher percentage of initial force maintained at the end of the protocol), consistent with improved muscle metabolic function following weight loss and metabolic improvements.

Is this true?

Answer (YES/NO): YES